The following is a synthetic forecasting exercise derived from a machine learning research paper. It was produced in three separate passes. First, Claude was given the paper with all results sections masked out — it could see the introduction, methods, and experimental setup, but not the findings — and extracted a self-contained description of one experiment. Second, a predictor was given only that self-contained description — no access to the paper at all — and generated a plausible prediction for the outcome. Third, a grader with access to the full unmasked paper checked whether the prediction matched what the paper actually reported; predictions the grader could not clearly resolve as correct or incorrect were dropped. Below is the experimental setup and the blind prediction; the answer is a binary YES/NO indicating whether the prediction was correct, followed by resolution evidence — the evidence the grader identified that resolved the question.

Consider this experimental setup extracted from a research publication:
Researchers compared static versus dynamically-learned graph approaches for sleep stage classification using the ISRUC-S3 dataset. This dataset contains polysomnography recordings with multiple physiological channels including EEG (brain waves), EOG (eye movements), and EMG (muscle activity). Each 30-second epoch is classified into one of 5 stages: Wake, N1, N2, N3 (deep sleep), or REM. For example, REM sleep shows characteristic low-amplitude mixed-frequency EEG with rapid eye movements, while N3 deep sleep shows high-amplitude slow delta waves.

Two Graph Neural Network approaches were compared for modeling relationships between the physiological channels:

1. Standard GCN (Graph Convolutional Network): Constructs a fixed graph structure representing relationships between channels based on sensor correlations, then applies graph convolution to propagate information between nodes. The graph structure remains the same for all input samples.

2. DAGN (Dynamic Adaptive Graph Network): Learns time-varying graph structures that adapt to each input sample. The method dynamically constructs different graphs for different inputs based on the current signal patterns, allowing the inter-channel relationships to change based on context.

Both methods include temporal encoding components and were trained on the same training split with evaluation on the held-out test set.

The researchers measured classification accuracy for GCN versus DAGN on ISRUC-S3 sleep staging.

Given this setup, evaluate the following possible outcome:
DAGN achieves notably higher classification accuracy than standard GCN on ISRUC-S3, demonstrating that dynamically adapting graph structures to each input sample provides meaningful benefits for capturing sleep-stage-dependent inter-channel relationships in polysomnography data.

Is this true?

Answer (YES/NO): NO